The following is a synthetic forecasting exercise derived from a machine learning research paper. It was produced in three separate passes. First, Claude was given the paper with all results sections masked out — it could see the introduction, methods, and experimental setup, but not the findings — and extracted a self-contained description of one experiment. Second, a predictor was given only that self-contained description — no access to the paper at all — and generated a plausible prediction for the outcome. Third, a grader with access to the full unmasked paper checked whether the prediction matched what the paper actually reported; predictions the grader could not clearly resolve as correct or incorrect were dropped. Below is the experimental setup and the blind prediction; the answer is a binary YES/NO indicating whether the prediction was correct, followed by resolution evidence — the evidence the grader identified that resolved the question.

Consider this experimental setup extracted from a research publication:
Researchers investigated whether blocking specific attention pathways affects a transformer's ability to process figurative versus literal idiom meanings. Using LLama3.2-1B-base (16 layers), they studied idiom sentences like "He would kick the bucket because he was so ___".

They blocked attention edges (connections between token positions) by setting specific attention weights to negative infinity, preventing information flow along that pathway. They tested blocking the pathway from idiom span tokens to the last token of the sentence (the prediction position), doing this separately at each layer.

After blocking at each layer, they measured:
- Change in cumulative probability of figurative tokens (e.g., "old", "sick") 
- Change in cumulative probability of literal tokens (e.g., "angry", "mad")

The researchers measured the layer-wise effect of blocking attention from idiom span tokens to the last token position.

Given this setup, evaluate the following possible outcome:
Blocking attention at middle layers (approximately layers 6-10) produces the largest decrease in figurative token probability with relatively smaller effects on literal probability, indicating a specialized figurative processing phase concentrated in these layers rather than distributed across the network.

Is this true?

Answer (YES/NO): NO